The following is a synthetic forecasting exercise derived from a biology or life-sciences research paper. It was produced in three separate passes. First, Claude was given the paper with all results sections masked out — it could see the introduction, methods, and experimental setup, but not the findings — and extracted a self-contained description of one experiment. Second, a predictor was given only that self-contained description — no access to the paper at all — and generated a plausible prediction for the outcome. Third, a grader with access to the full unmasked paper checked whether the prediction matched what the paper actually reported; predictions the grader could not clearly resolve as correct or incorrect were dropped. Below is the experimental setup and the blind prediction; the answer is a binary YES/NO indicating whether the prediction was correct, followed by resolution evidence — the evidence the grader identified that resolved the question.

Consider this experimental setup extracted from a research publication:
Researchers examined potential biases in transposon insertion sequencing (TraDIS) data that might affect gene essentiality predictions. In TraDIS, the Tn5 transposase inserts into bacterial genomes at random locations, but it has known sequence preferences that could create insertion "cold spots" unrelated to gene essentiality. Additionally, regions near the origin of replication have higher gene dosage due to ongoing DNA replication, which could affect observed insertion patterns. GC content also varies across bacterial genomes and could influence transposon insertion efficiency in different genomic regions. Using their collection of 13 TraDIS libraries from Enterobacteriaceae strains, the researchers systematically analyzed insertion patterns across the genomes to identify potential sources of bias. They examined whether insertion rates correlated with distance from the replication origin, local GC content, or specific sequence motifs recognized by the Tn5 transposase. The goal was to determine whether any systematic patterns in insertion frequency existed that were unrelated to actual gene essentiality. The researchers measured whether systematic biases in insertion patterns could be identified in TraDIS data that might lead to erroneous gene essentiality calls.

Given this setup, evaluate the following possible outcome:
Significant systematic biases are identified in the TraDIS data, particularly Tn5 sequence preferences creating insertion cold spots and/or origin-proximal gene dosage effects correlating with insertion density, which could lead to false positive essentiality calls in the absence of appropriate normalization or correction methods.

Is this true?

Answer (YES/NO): NO